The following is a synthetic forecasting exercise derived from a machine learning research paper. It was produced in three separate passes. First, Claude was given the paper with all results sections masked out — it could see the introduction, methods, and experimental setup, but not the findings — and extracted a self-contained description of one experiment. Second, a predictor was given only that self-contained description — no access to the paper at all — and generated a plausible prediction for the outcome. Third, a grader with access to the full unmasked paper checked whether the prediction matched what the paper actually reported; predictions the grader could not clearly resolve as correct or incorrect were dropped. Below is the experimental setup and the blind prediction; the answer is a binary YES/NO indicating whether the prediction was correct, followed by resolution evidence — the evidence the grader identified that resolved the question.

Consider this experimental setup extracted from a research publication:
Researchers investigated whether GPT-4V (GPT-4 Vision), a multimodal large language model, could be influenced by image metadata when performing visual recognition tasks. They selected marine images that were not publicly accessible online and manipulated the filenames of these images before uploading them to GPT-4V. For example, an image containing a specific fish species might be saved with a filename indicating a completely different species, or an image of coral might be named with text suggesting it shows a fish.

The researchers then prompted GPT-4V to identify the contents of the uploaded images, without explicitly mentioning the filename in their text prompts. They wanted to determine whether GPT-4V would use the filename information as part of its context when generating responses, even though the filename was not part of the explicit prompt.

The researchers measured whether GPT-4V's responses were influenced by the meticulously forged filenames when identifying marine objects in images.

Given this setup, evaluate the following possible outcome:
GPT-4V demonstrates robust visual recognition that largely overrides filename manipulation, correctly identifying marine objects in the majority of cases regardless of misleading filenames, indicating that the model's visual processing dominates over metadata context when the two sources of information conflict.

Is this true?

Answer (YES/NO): NO